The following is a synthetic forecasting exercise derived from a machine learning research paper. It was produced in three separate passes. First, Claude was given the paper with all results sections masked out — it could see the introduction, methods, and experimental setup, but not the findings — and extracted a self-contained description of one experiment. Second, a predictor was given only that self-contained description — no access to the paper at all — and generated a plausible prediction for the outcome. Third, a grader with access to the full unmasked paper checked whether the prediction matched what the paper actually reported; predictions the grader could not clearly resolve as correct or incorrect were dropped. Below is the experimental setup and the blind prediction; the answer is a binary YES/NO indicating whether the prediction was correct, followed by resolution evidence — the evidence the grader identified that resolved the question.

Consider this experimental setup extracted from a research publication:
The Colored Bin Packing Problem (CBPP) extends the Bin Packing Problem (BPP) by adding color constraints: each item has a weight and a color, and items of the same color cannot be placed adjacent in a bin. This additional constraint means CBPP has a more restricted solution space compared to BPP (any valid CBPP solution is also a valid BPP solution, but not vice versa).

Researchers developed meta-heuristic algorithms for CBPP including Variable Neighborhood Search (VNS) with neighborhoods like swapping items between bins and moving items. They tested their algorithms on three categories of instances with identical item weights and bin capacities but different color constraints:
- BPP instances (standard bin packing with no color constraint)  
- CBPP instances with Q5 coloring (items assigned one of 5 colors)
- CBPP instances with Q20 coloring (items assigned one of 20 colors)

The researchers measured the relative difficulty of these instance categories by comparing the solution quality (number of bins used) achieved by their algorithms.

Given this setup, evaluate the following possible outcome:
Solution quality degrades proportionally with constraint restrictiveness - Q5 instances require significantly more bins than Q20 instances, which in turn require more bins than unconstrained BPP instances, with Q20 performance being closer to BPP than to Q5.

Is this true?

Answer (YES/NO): NO